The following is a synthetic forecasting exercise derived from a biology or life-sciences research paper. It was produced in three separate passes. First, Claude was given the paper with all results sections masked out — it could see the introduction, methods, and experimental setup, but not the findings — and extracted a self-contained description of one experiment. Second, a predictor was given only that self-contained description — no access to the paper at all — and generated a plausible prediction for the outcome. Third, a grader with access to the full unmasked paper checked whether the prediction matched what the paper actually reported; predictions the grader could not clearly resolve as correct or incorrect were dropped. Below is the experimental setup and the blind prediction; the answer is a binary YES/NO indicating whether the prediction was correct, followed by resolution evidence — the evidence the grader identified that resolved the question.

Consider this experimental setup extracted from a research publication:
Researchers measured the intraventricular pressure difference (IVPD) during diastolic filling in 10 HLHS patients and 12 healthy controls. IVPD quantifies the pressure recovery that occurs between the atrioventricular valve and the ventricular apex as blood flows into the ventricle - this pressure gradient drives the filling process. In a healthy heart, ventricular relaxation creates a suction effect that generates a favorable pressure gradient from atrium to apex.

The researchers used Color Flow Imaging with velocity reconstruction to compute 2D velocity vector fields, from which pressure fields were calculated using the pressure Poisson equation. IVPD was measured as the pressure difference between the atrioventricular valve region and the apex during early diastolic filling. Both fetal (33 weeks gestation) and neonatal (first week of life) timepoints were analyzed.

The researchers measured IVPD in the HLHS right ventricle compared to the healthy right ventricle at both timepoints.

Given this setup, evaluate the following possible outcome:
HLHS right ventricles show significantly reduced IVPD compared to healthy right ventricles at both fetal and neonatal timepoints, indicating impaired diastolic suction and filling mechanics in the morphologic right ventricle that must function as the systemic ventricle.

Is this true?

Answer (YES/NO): NO